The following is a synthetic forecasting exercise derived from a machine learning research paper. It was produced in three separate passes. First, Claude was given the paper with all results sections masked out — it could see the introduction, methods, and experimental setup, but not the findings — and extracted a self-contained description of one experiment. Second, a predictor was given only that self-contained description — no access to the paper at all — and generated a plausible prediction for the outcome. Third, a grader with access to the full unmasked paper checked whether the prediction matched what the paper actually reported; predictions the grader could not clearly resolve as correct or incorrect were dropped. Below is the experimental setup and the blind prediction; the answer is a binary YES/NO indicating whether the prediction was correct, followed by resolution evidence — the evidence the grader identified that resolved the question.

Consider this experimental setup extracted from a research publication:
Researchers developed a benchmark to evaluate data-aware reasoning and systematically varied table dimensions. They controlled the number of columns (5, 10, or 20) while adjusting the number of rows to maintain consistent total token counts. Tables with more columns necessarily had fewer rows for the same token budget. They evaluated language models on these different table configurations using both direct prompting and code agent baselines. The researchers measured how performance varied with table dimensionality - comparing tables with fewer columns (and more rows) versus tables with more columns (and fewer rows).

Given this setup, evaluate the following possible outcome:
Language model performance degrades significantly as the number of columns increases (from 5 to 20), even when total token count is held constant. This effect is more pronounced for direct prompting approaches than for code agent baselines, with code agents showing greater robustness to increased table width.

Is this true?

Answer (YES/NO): NO